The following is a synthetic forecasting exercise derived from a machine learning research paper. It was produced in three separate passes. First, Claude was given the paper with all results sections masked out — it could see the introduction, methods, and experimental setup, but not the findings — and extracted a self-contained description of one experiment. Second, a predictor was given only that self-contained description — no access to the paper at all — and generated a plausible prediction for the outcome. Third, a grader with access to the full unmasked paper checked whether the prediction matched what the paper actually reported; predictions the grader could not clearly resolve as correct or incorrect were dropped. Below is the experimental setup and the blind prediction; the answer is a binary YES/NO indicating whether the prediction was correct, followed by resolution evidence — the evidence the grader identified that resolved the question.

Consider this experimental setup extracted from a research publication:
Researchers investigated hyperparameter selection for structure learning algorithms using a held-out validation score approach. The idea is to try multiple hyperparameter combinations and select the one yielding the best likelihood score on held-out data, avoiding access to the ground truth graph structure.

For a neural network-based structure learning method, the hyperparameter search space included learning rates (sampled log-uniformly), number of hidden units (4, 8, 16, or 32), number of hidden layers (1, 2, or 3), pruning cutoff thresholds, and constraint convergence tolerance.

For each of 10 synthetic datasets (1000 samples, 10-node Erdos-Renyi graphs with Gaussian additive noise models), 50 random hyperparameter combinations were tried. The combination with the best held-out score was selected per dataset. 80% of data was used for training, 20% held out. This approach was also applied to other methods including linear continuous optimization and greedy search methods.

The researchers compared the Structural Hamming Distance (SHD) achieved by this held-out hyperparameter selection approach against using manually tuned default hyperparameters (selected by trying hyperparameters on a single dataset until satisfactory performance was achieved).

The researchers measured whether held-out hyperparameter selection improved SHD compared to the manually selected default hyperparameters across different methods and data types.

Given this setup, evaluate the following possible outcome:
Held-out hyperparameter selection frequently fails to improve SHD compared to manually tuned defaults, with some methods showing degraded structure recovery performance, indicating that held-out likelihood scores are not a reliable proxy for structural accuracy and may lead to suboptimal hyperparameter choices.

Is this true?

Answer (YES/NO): YES